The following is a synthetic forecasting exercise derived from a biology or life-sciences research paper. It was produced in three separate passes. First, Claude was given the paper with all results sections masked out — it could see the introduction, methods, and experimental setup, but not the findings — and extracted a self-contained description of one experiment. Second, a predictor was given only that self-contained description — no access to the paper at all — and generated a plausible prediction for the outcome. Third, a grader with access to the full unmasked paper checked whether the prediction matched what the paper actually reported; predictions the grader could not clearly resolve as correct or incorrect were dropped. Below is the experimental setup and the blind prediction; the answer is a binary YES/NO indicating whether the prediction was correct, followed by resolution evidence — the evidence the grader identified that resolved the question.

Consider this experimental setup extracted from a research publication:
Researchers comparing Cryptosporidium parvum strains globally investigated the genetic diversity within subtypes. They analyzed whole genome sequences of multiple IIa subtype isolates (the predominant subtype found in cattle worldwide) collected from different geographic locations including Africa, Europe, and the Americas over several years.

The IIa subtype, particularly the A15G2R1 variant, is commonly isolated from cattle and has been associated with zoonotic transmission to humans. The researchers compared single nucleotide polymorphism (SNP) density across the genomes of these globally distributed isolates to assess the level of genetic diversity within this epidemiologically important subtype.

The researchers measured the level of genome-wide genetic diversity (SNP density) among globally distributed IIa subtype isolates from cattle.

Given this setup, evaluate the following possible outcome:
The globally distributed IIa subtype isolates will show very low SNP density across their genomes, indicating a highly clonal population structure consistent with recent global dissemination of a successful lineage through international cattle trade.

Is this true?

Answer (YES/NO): YES